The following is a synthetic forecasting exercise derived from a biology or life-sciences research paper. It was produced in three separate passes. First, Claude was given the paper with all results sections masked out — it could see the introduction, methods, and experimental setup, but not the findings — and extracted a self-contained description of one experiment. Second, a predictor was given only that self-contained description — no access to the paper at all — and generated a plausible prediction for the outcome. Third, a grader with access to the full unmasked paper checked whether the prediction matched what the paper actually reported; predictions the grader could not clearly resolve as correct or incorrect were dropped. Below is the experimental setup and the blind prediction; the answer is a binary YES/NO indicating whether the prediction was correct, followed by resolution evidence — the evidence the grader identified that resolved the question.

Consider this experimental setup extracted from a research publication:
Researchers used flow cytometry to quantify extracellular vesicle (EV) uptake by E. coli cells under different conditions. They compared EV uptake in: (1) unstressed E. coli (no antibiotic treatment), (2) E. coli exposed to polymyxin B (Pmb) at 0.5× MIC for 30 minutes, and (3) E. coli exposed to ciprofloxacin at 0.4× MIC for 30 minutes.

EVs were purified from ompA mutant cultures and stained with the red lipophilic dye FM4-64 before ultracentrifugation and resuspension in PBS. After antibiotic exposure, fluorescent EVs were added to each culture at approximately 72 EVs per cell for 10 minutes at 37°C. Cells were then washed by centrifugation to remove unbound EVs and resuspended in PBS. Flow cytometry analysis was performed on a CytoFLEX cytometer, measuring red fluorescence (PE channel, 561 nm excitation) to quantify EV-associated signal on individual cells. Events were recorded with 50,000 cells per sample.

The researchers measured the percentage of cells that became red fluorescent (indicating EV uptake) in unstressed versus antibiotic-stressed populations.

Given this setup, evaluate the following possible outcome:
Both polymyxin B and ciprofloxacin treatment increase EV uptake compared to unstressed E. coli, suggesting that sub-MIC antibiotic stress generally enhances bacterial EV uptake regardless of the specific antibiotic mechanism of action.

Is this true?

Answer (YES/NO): NO